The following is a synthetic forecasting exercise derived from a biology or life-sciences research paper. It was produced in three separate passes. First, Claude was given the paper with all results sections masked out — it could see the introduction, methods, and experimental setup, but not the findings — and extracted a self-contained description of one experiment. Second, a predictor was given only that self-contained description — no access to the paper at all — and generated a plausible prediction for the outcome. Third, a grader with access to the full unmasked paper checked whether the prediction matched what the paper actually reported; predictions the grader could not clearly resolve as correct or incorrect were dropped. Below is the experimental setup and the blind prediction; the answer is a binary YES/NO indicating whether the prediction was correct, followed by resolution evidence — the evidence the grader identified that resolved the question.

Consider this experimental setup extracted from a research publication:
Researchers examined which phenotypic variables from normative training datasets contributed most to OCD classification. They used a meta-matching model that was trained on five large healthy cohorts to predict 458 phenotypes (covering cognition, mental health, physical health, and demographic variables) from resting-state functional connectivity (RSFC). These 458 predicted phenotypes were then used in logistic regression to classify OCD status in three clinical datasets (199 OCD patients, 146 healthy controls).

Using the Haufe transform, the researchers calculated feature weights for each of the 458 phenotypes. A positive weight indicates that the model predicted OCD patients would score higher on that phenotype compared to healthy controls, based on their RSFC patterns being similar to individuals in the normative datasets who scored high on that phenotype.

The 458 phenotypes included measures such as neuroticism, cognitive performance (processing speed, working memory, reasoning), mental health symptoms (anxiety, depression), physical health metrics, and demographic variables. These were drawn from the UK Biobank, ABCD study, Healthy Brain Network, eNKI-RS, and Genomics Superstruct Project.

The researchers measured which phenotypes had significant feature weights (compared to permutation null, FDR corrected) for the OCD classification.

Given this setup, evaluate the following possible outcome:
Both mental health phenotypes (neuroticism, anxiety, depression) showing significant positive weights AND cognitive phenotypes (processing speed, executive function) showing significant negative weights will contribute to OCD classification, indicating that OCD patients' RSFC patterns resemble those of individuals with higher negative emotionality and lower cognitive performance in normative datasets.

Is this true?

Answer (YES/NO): NO